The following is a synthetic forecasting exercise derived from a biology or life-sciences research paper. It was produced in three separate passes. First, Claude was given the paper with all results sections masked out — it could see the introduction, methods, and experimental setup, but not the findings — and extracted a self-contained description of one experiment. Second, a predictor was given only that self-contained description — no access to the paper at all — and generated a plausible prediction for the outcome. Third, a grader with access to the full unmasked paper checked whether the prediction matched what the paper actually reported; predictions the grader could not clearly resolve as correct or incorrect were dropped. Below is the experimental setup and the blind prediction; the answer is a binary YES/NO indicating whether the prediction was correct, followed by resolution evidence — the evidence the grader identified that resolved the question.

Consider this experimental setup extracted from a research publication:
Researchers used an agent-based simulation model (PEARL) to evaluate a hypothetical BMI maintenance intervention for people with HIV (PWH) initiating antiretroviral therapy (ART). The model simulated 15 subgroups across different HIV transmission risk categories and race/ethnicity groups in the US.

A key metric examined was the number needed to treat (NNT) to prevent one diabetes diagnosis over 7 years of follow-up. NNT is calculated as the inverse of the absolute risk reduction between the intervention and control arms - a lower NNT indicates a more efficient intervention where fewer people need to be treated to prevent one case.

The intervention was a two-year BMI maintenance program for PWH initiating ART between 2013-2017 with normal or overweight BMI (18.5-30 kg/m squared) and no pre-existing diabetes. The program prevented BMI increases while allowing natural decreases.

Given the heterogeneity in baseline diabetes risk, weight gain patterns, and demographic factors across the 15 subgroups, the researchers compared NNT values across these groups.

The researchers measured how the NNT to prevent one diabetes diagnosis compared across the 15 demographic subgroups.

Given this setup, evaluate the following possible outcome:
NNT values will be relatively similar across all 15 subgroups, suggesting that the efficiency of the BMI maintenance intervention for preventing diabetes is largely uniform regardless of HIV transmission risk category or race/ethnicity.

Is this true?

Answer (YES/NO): NO